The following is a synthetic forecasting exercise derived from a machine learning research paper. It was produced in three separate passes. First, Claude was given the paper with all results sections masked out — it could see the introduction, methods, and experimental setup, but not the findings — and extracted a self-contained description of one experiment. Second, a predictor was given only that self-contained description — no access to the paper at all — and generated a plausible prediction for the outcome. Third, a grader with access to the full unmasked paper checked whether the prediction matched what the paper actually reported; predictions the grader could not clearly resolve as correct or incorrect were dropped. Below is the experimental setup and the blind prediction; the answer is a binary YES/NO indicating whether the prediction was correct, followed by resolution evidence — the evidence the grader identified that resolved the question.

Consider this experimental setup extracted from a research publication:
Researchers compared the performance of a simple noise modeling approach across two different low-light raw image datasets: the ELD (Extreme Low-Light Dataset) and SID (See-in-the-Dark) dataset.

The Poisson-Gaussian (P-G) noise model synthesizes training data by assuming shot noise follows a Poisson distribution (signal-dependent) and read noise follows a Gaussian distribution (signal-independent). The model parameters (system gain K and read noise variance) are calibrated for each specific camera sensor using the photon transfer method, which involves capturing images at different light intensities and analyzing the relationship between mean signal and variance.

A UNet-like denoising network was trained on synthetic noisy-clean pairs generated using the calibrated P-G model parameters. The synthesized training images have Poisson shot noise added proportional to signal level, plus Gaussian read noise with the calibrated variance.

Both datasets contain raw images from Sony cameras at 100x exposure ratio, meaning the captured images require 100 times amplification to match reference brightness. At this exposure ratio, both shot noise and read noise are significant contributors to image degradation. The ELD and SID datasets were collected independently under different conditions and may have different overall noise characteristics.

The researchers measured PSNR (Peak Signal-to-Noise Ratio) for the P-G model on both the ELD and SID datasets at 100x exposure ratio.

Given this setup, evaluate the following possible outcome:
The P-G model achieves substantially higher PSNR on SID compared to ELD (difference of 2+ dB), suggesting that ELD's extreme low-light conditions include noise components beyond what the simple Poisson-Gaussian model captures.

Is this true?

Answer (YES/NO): NO